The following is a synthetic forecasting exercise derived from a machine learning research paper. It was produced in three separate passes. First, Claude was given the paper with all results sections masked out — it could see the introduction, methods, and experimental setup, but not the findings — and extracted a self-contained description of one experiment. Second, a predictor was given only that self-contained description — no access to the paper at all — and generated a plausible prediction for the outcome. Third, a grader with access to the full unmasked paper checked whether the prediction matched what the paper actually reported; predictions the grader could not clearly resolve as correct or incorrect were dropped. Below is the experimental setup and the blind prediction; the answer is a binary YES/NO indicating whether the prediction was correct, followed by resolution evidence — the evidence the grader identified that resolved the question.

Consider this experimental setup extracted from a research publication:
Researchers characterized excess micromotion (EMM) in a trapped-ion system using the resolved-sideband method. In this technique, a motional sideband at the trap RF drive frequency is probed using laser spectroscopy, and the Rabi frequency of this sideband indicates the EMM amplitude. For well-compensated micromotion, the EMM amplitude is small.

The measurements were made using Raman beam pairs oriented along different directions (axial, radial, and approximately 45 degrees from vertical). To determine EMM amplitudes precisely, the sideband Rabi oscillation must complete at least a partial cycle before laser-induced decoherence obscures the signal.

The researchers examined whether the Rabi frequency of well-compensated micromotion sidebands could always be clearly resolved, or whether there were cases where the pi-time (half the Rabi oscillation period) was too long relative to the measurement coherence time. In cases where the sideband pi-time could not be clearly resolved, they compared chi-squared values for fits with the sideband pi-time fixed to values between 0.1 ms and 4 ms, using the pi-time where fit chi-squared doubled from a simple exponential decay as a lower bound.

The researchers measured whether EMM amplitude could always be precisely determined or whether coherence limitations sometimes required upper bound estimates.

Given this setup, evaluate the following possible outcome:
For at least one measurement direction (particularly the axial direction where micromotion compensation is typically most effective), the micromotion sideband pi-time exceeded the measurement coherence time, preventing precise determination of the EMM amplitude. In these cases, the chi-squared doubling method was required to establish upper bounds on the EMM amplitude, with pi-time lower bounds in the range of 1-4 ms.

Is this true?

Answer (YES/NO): YES